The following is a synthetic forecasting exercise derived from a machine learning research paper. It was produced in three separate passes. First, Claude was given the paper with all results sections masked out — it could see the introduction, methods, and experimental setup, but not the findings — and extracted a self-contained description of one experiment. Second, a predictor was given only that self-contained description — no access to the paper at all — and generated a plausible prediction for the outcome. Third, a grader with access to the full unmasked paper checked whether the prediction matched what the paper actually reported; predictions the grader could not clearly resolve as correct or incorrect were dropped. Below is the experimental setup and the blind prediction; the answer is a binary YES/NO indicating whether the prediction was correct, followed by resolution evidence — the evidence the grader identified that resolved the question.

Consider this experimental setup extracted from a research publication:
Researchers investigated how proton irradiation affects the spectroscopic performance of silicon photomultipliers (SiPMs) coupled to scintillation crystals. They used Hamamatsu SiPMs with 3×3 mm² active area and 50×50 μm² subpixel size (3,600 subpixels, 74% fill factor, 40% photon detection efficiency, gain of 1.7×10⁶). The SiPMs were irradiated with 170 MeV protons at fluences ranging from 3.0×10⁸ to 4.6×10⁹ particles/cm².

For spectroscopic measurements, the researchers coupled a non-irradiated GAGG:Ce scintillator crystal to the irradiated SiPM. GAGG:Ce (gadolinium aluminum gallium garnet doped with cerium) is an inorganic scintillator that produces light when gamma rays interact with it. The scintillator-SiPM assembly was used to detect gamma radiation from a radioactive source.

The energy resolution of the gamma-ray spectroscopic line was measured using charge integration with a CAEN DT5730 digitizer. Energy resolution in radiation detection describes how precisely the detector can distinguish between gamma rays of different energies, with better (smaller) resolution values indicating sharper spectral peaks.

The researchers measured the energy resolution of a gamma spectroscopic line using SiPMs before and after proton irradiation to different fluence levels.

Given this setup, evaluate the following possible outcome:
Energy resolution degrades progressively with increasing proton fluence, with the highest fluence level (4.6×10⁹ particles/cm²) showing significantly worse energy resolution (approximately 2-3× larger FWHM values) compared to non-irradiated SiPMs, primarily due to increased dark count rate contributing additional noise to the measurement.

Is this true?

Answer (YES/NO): NO